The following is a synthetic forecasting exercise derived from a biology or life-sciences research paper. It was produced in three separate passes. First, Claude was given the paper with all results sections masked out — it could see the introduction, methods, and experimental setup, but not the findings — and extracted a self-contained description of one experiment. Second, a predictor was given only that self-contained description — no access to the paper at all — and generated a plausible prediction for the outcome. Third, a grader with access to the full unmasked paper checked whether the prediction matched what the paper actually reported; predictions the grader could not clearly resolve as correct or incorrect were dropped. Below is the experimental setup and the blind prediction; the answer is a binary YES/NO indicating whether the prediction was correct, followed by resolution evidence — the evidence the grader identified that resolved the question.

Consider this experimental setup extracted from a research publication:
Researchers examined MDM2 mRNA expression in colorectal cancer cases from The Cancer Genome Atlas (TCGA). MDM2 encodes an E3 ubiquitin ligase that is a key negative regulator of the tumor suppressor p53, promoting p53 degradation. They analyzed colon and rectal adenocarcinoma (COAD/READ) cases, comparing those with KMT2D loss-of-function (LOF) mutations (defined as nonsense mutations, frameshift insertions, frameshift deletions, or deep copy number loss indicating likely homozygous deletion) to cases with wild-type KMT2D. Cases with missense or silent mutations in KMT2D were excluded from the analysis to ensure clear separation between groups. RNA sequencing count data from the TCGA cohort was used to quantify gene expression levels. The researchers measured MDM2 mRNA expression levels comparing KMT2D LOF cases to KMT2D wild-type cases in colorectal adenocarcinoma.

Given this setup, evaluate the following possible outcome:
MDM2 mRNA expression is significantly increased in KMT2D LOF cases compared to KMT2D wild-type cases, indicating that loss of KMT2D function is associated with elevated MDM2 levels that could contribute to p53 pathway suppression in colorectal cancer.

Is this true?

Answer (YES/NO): YES